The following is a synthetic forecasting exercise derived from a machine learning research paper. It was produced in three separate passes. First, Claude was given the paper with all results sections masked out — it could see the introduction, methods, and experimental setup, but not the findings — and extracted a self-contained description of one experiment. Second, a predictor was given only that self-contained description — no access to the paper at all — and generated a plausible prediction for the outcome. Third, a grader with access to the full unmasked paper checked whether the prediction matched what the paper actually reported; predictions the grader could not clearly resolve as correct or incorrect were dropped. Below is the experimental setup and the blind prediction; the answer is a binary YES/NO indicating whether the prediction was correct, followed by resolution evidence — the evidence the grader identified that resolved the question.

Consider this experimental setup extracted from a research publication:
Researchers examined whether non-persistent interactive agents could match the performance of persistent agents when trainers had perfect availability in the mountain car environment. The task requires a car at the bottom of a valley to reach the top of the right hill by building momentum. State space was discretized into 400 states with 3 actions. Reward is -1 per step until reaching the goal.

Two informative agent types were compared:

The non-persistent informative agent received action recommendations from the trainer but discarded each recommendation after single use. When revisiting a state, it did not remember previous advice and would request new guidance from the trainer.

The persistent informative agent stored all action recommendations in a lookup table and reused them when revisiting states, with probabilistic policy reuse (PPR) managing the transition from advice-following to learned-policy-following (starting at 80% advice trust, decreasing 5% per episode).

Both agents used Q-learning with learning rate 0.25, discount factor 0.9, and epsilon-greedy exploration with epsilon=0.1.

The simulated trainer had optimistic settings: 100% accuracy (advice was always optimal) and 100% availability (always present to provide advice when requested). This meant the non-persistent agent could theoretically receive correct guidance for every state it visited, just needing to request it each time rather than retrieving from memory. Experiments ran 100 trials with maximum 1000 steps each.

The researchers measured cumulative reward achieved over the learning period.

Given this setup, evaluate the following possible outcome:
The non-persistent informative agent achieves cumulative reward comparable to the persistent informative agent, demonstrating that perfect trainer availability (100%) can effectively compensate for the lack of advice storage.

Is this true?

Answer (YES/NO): YES